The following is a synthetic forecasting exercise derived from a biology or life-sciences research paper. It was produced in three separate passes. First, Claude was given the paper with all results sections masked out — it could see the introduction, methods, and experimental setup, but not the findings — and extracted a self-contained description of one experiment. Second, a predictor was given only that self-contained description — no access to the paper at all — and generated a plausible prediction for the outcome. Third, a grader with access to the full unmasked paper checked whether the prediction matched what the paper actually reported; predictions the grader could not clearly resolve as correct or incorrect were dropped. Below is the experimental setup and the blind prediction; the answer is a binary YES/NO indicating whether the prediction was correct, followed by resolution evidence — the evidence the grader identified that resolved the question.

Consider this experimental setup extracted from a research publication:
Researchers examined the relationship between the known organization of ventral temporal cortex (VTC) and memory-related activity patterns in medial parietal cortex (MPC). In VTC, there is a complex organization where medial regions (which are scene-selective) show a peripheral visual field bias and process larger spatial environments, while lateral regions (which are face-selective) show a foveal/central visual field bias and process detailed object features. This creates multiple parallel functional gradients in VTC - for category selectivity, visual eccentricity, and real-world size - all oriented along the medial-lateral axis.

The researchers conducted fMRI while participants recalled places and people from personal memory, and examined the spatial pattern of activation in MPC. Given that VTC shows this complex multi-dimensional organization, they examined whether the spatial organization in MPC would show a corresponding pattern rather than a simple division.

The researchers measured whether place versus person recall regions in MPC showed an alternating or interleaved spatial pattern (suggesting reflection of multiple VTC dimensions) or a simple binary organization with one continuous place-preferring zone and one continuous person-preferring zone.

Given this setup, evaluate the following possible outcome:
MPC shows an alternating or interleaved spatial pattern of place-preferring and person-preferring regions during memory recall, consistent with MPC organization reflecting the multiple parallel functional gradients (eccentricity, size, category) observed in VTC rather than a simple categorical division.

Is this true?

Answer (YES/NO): YES